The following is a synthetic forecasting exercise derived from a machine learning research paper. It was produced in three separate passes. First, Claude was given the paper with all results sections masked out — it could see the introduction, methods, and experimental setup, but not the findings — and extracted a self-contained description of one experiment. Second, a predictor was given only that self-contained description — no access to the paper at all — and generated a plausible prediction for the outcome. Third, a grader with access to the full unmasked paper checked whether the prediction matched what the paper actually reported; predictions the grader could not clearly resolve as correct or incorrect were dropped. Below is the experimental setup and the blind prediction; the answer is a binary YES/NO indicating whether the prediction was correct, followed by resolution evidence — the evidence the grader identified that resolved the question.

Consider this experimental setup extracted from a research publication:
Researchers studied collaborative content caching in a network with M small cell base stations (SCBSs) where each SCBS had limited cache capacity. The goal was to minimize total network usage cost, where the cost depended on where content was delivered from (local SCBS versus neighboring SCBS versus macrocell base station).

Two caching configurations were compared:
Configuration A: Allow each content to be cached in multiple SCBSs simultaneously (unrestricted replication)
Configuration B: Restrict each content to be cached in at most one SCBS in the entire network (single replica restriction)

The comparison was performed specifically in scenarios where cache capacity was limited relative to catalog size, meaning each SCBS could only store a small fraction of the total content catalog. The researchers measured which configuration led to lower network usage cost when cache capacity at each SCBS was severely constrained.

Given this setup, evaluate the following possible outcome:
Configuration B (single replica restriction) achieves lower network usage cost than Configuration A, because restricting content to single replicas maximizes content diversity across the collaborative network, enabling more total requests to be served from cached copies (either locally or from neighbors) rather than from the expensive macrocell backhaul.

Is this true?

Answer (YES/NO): YES